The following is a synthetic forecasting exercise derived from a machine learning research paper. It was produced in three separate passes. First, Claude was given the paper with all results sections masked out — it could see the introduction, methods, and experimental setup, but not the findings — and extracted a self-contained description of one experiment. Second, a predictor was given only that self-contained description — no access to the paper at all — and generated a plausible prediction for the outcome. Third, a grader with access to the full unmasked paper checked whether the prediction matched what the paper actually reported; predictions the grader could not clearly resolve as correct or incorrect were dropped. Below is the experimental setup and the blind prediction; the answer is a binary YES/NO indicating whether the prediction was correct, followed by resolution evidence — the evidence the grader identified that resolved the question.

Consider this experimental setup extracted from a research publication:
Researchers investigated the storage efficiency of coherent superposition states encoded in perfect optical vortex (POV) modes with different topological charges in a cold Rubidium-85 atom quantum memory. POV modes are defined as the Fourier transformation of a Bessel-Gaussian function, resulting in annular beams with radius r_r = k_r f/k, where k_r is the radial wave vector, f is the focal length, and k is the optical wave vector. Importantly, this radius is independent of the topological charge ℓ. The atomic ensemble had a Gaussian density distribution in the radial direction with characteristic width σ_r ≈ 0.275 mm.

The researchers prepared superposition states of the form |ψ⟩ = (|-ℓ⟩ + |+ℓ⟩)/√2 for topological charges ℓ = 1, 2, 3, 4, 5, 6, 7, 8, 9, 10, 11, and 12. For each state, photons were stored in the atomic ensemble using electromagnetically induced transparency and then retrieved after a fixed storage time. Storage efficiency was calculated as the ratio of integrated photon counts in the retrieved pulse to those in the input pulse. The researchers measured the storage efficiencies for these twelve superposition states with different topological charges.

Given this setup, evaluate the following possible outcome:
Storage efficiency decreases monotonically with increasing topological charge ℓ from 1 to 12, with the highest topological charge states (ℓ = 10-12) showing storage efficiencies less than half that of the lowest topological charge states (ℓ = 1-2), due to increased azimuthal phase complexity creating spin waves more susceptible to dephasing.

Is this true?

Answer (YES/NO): NO